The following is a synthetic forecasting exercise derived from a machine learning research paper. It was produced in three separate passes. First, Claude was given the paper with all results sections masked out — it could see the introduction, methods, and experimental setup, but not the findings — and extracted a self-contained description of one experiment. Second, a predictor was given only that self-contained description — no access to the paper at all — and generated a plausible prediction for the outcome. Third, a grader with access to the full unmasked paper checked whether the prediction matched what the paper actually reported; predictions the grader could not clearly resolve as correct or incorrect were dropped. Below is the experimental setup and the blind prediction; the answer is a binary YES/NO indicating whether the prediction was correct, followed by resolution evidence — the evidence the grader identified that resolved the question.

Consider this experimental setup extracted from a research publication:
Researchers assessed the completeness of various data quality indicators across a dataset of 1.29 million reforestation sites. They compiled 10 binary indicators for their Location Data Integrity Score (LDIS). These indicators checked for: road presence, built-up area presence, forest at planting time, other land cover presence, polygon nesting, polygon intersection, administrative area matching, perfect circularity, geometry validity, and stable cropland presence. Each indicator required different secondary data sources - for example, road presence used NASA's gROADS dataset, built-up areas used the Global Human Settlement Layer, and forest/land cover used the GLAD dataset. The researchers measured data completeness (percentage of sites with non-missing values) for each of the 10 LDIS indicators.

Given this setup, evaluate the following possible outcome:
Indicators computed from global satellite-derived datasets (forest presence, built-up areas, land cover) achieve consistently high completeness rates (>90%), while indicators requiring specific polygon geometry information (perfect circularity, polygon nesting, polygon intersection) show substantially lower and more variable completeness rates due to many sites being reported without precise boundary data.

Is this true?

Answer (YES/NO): NO